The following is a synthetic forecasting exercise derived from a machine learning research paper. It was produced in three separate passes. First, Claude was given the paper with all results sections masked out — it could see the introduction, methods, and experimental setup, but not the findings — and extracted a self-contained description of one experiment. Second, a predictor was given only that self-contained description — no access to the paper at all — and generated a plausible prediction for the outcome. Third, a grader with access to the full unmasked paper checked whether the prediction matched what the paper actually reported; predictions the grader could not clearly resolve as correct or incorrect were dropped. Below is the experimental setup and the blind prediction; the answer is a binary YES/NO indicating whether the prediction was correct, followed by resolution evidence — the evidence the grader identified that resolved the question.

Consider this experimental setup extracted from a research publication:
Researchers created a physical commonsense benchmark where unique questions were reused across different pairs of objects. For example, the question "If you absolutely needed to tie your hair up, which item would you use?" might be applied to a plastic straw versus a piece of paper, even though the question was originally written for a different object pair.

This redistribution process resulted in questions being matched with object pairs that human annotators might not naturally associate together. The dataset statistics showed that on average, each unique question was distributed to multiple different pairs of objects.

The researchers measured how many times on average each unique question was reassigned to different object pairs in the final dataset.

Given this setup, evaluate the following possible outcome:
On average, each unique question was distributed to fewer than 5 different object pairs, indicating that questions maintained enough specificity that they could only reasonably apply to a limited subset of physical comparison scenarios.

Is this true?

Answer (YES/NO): NO